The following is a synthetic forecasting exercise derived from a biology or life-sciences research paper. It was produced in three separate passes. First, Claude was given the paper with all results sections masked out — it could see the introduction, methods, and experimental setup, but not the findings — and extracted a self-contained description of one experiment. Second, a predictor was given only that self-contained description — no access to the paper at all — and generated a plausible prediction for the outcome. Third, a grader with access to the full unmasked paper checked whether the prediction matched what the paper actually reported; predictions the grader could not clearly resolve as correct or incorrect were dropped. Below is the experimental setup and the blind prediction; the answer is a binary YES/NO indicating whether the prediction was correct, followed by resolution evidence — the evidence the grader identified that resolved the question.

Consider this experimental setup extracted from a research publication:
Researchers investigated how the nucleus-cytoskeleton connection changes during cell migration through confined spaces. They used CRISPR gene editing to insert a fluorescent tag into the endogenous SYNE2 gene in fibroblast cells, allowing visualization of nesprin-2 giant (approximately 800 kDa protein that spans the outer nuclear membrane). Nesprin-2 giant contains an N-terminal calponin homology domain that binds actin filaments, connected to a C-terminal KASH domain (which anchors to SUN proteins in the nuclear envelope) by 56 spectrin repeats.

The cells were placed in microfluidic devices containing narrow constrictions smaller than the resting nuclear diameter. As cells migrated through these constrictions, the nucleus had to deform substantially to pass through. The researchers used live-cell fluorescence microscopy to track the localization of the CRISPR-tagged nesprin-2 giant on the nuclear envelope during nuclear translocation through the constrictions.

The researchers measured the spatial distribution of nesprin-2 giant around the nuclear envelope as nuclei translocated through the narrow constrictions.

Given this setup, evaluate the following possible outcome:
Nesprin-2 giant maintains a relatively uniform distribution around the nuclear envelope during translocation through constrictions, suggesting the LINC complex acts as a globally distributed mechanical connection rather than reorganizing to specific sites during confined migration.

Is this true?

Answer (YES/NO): NO